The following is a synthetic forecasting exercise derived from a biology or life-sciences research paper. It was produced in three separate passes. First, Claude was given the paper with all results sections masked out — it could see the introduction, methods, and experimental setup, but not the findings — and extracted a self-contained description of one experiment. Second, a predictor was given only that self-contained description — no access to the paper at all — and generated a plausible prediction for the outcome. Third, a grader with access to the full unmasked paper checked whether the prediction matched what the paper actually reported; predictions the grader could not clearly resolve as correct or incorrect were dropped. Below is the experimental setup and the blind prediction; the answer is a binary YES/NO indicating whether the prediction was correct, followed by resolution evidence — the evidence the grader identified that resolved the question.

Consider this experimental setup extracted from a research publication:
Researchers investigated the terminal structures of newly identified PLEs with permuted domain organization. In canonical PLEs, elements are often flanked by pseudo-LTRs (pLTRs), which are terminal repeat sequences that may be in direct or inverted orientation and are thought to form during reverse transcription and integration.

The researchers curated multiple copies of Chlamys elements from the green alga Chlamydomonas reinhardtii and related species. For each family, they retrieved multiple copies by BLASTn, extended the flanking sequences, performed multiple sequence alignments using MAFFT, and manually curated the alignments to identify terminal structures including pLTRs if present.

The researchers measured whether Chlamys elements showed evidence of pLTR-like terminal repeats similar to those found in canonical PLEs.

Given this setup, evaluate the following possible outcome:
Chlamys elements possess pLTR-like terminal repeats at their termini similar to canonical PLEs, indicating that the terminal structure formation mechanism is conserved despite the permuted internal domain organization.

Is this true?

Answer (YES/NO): YES